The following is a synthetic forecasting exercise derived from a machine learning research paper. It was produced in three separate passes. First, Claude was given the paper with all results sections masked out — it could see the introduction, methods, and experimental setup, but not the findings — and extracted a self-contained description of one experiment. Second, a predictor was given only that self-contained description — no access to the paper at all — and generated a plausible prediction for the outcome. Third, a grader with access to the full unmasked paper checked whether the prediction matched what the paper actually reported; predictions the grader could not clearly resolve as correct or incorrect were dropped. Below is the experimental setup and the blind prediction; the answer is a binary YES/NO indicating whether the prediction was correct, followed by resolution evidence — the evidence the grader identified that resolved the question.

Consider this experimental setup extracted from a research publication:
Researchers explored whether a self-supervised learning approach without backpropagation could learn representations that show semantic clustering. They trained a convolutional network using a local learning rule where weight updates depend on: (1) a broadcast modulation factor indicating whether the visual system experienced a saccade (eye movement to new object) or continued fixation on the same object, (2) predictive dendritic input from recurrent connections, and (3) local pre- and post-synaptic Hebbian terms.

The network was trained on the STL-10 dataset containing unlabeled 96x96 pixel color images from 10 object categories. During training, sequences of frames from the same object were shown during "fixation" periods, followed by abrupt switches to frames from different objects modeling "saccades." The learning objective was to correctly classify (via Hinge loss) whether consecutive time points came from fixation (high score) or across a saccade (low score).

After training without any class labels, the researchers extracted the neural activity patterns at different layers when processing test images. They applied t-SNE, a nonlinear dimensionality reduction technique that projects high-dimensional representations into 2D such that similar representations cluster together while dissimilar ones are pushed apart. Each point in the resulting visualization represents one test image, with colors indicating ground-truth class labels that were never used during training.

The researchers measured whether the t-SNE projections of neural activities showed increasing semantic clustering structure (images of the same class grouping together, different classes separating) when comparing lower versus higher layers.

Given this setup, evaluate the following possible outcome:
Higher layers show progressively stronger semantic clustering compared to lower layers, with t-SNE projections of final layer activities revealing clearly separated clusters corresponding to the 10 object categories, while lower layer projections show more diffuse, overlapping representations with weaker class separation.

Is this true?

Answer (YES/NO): NO